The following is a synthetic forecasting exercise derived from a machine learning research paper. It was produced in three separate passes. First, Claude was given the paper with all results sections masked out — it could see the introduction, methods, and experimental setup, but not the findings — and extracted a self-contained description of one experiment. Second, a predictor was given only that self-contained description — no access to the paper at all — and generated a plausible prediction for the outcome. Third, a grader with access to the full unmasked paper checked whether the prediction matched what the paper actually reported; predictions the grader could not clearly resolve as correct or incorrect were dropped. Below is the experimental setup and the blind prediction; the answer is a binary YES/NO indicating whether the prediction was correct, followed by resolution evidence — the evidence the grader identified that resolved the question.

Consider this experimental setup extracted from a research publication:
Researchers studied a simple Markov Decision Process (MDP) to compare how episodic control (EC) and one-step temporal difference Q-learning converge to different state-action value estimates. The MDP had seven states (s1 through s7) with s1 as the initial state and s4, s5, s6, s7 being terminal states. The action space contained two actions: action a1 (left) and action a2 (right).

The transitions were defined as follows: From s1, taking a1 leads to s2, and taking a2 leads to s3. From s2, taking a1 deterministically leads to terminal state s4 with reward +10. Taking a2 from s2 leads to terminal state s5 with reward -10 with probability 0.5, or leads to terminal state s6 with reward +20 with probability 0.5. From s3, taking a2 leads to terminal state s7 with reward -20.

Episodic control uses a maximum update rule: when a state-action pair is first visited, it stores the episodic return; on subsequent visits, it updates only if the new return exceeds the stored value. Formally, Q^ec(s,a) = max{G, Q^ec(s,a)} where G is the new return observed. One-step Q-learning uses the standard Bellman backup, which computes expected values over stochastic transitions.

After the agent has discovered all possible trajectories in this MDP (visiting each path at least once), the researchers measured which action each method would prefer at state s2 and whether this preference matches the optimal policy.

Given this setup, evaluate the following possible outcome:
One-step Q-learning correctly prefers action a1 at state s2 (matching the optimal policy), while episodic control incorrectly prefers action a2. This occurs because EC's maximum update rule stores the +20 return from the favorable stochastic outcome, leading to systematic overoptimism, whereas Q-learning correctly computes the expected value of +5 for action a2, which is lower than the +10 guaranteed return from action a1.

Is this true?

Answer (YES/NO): YES